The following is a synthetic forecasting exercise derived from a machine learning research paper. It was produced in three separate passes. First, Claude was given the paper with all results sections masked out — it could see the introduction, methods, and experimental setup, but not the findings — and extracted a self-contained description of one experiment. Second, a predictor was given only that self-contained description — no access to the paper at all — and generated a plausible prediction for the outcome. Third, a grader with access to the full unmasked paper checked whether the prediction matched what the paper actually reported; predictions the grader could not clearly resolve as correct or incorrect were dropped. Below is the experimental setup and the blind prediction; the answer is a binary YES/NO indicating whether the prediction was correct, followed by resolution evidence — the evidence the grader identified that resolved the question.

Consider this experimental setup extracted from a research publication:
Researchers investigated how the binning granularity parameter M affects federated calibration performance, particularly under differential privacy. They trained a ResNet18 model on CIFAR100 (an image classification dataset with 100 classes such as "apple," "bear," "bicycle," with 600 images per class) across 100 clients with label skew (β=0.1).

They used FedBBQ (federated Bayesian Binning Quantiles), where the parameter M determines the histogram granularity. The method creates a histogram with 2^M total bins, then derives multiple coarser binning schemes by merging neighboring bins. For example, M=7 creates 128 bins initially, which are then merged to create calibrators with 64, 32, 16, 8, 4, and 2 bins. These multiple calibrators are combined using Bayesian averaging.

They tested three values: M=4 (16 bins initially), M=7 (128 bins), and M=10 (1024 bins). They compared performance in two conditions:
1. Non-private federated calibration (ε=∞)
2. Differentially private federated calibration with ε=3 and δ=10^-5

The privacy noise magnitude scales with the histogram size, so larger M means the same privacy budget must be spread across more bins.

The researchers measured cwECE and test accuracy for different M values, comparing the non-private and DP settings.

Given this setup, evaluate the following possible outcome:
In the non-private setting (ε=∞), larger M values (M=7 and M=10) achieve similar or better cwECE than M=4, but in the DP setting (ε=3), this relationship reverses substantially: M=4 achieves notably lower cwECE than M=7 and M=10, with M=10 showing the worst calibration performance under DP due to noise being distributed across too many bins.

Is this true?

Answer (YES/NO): NO